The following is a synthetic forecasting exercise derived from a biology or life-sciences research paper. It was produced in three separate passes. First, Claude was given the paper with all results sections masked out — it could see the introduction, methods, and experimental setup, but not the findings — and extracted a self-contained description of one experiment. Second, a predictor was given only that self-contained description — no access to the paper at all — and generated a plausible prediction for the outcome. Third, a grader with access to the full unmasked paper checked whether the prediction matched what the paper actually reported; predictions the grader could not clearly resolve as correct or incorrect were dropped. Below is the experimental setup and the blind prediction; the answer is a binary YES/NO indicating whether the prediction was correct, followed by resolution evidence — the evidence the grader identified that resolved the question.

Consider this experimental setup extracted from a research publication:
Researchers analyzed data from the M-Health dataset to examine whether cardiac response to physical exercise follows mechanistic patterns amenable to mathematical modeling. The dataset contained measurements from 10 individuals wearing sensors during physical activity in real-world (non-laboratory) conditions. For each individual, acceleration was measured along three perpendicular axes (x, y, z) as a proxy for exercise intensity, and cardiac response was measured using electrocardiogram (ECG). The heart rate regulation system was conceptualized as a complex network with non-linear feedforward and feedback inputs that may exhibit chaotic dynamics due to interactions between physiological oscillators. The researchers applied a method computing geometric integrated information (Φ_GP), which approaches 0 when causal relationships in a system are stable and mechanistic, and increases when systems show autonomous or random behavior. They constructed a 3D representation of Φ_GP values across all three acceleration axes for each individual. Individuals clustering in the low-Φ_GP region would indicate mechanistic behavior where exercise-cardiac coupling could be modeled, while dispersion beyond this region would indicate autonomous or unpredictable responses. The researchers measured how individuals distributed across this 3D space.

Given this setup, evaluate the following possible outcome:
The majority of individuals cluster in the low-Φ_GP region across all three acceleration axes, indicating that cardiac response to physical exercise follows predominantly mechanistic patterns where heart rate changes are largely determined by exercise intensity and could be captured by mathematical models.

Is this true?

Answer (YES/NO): NO